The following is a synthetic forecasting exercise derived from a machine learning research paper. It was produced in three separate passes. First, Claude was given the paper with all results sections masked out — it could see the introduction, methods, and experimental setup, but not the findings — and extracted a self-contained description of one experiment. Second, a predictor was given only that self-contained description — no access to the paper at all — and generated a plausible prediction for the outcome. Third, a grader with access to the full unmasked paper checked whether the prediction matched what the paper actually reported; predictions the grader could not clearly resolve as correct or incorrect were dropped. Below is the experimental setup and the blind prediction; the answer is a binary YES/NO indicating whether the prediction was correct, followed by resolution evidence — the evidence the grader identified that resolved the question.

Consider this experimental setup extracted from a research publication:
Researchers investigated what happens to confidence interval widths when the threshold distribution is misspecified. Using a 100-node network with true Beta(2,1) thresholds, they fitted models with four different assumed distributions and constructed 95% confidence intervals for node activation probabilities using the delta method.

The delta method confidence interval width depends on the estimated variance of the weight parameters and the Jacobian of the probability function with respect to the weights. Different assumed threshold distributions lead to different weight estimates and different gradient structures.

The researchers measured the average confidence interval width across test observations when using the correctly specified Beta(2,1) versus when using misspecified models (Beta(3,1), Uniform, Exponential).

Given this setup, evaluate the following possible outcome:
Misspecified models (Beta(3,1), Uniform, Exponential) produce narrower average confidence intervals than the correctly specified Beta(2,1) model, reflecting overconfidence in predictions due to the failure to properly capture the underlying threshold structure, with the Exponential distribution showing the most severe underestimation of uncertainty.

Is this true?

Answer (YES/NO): NO